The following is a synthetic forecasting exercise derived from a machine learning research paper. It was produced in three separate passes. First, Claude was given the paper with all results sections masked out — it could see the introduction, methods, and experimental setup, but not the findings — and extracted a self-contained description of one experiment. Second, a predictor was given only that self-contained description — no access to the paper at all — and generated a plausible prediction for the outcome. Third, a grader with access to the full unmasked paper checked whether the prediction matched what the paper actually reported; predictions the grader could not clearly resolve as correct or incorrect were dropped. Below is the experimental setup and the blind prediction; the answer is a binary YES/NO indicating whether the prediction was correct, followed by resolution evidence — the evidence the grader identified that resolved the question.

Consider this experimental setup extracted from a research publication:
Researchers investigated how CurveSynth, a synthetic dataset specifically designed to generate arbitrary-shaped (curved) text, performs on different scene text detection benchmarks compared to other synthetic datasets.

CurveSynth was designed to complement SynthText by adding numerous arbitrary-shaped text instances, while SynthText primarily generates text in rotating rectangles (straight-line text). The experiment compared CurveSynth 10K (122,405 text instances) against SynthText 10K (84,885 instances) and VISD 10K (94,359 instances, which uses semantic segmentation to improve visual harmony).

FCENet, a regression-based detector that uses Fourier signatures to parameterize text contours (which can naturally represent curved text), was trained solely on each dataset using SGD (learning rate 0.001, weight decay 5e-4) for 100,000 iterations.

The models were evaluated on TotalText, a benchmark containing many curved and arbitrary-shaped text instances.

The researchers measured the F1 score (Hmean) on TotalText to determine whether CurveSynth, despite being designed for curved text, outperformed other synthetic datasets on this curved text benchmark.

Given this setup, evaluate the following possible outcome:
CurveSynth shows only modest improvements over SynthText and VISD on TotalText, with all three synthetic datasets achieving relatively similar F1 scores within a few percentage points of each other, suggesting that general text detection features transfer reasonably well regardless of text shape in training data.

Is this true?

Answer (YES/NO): NO